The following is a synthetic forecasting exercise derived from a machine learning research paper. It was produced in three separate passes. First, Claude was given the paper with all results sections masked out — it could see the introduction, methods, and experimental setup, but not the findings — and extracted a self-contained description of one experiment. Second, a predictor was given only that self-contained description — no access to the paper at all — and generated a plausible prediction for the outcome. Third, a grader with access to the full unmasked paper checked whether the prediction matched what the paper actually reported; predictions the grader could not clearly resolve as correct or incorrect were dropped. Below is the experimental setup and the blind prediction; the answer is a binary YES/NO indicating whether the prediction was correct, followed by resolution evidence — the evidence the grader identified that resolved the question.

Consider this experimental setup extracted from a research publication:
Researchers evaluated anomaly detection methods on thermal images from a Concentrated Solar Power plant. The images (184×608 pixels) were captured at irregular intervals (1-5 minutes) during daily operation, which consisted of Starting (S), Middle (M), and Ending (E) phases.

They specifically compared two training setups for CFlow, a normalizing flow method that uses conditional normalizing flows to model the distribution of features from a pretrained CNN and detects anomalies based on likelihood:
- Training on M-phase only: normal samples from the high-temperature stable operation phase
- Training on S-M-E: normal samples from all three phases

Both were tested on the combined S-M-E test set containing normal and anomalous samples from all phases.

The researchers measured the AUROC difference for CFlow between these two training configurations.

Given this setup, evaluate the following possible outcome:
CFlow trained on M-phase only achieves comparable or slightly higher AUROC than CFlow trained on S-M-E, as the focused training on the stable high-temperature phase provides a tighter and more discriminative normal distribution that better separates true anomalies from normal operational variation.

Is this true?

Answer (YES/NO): YES